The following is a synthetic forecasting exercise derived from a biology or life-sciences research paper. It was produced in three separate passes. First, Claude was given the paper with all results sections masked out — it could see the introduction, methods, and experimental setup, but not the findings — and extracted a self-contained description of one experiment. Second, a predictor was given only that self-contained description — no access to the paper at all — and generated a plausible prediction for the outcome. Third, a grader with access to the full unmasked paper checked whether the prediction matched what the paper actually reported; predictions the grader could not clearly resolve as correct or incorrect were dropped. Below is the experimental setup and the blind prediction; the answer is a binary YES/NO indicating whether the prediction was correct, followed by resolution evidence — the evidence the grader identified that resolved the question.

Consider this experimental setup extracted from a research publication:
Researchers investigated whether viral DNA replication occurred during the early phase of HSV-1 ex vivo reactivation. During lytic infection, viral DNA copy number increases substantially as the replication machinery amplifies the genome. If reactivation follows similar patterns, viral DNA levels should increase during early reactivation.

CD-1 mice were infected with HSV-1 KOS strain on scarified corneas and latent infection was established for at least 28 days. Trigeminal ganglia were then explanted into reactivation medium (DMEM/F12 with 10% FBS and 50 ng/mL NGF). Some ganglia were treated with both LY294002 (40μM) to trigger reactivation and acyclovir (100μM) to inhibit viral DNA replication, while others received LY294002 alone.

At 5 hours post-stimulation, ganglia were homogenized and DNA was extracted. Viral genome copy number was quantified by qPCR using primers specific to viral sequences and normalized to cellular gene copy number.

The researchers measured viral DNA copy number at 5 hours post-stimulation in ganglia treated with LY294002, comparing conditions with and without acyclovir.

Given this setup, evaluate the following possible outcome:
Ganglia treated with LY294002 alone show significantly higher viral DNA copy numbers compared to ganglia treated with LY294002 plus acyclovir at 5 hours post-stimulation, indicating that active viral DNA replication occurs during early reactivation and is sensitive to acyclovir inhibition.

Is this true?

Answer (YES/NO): NO